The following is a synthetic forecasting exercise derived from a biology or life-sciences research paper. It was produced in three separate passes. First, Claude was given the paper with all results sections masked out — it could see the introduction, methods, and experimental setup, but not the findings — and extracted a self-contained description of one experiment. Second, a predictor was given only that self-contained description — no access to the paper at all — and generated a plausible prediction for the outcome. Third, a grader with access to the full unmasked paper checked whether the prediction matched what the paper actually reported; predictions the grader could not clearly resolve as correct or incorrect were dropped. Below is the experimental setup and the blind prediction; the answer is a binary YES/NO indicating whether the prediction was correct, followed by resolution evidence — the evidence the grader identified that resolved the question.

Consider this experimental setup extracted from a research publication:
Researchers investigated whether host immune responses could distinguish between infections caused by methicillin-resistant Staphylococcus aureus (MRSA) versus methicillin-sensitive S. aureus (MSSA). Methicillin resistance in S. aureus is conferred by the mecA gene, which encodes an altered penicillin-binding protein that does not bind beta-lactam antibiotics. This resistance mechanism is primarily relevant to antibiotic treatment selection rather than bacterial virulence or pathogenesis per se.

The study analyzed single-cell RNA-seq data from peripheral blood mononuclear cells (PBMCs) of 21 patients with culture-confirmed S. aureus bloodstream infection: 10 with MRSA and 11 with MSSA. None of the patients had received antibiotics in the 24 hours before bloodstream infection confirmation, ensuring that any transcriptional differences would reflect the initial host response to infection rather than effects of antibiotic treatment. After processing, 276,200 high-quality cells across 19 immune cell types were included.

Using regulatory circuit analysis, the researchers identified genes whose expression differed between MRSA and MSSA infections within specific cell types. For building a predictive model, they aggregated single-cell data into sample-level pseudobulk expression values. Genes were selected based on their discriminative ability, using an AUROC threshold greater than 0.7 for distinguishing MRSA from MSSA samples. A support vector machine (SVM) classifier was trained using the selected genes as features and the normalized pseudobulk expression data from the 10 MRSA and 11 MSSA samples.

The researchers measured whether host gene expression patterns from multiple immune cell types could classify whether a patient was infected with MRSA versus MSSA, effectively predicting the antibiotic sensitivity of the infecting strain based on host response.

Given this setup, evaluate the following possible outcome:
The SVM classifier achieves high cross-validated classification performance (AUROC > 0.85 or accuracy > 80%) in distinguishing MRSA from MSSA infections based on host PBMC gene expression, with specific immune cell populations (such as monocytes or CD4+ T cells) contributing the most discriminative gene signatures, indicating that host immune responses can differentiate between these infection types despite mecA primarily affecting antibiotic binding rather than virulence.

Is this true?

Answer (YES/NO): NO